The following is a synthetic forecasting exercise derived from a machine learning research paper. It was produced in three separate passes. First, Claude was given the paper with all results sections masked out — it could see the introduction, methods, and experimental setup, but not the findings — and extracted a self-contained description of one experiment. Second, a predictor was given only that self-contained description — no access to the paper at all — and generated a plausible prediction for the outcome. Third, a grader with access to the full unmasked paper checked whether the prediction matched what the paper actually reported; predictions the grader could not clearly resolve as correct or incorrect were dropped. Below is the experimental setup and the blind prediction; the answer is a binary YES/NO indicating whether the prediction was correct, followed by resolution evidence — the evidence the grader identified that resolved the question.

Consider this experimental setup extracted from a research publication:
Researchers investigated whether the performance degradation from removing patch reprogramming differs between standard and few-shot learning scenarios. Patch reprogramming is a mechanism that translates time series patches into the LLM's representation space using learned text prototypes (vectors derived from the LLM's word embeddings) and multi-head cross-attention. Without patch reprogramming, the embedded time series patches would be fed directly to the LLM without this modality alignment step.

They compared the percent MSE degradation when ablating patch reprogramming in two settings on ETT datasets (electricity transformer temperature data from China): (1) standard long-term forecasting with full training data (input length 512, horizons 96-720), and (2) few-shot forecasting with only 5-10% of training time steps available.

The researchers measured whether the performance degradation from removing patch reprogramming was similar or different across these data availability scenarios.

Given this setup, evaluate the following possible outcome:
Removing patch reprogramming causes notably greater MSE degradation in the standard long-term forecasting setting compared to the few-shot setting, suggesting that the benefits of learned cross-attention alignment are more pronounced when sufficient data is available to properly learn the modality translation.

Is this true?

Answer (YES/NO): NO